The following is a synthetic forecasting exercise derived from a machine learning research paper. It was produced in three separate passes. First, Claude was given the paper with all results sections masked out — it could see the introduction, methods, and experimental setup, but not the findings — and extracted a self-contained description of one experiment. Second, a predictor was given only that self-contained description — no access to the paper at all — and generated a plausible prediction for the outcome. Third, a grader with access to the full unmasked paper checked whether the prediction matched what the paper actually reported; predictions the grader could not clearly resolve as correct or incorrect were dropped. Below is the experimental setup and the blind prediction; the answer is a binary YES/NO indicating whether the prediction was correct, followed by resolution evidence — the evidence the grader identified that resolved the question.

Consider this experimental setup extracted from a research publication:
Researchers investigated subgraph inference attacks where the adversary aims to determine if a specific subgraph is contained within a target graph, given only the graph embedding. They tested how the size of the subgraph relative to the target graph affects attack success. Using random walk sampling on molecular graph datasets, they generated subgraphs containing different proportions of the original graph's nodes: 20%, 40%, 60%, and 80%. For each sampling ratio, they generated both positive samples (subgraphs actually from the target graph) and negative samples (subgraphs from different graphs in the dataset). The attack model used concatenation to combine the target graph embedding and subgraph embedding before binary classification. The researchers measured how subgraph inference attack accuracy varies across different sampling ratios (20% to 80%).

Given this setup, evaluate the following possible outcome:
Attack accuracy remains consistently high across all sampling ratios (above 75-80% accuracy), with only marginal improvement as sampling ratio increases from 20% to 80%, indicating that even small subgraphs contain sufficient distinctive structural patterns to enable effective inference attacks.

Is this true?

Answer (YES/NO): NO